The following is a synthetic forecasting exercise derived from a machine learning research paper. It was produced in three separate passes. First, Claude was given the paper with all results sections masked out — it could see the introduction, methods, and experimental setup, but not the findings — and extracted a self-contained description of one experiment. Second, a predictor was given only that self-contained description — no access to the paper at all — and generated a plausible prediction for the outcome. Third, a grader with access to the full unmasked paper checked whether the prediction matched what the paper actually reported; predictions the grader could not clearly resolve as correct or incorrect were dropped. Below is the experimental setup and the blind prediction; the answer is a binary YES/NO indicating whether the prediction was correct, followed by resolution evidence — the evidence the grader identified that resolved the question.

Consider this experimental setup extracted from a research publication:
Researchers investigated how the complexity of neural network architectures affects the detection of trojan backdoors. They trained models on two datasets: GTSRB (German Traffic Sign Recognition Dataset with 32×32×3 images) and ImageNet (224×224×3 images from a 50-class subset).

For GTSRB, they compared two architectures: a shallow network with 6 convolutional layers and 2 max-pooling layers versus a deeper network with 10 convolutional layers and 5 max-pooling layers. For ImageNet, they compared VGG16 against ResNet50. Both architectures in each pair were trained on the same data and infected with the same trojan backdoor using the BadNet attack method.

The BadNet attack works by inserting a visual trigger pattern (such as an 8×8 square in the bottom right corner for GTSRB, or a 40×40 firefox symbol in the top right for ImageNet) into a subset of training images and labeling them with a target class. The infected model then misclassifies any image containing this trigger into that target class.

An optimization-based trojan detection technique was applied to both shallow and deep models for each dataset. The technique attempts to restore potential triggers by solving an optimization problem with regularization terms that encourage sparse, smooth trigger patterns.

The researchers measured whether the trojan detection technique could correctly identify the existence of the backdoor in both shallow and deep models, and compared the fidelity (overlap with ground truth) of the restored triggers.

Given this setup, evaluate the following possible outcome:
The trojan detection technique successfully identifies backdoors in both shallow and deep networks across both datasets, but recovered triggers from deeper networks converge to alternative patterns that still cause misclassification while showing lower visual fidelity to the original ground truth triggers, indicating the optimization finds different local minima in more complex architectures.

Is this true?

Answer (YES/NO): NO